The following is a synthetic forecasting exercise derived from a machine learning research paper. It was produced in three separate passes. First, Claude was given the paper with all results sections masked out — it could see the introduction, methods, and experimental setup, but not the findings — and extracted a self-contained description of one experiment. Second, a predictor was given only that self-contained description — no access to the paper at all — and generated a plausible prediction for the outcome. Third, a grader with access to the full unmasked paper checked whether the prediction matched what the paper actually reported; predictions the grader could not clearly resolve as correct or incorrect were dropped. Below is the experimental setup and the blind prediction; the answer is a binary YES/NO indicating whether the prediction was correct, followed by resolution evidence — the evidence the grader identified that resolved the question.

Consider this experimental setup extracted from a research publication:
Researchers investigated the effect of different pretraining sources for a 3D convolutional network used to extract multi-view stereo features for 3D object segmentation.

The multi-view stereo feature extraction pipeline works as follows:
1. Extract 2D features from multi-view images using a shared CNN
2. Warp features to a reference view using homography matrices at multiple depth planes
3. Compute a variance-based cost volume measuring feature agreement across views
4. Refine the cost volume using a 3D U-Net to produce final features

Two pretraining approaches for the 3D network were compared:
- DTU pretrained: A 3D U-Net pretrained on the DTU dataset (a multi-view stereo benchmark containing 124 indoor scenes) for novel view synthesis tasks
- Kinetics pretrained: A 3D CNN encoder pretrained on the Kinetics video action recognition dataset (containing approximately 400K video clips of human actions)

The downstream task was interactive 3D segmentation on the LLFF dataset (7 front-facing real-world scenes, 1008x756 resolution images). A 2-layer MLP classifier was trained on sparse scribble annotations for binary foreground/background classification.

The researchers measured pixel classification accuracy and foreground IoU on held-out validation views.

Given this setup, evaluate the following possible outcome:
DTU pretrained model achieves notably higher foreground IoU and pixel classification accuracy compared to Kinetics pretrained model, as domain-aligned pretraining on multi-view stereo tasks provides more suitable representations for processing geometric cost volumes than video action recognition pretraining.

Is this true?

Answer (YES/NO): YES